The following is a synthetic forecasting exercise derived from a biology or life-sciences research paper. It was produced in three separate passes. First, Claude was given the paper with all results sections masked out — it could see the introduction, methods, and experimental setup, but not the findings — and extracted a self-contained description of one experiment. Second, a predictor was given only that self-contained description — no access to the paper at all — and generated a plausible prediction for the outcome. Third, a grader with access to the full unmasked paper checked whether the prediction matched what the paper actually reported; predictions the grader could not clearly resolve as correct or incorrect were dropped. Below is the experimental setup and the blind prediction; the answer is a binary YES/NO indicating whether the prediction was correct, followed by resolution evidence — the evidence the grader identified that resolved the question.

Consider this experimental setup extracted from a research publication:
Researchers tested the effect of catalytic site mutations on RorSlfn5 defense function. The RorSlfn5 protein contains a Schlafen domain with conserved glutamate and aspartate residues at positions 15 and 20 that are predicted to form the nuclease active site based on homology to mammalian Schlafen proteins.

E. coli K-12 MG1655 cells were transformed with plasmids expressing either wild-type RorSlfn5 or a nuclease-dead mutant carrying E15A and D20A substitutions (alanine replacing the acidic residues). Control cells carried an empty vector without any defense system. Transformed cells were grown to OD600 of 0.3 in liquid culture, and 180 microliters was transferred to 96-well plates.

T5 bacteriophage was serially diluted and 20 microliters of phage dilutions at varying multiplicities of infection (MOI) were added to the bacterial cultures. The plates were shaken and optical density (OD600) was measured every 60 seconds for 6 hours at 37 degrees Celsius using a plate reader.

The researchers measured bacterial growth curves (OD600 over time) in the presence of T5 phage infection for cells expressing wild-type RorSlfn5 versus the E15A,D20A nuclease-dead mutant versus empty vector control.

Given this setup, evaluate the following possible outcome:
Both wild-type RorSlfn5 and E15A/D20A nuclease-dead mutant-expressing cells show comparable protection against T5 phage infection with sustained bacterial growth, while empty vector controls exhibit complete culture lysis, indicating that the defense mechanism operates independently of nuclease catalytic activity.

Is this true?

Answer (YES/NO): NO